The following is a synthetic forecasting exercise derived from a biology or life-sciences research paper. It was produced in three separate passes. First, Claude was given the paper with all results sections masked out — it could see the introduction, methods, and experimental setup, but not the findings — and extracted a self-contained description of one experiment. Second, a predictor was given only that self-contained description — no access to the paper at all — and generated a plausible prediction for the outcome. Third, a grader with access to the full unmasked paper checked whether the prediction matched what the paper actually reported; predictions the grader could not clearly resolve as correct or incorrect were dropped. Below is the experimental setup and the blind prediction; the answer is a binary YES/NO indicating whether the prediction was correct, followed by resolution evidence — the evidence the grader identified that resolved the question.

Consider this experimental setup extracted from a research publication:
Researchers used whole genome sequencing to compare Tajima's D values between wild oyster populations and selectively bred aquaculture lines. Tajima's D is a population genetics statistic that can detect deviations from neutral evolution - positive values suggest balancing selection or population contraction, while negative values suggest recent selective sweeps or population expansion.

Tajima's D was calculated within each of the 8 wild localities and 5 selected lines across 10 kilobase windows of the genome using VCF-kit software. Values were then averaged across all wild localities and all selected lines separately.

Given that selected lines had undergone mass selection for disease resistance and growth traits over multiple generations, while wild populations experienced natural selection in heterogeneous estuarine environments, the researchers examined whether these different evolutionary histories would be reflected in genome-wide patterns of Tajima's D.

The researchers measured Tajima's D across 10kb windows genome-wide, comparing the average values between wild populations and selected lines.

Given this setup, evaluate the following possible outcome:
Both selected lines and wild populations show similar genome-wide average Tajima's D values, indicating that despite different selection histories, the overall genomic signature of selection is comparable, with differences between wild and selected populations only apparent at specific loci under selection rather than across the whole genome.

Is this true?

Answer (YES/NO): NO